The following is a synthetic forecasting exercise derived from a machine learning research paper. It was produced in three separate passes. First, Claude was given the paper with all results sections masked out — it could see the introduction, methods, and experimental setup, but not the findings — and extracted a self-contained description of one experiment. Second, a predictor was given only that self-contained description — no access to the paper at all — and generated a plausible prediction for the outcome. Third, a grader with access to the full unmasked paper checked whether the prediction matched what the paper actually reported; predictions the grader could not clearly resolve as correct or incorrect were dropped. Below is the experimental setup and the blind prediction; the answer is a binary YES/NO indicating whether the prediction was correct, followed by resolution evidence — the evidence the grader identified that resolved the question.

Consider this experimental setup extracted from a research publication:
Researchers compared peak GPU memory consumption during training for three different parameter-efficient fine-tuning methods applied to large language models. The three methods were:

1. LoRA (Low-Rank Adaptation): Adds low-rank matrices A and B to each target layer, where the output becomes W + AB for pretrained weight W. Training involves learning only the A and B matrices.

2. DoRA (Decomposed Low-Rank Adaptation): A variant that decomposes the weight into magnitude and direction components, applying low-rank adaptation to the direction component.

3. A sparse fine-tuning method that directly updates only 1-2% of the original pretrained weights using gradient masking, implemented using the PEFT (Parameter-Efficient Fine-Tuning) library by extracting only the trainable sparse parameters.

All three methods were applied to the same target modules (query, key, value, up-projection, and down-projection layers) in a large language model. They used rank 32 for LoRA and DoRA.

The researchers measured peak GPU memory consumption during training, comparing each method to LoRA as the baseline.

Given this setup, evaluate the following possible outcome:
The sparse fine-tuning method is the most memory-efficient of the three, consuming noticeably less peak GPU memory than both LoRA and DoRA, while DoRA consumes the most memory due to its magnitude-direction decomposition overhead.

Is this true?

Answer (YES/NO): YES